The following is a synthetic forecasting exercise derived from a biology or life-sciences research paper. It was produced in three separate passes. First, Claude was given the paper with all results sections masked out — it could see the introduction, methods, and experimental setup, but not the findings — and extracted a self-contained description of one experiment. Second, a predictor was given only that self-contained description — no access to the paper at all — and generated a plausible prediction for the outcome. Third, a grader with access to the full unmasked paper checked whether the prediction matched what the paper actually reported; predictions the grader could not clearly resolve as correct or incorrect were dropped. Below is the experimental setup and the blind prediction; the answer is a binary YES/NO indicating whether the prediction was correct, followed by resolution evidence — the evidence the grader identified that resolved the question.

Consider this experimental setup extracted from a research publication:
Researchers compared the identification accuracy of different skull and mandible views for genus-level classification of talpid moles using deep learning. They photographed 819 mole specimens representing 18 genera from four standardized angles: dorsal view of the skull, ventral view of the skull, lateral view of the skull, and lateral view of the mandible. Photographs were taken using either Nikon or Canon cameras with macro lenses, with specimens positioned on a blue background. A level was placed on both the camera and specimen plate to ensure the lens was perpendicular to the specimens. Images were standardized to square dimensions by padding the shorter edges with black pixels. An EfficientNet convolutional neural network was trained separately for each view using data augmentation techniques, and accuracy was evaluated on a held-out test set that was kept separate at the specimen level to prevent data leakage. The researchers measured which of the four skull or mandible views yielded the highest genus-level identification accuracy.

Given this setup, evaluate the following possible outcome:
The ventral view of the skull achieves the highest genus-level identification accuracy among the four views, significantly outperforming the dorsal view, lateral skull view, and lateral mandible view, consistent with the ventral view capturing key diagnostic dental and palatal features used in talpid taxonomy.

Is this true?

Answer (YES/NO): NO